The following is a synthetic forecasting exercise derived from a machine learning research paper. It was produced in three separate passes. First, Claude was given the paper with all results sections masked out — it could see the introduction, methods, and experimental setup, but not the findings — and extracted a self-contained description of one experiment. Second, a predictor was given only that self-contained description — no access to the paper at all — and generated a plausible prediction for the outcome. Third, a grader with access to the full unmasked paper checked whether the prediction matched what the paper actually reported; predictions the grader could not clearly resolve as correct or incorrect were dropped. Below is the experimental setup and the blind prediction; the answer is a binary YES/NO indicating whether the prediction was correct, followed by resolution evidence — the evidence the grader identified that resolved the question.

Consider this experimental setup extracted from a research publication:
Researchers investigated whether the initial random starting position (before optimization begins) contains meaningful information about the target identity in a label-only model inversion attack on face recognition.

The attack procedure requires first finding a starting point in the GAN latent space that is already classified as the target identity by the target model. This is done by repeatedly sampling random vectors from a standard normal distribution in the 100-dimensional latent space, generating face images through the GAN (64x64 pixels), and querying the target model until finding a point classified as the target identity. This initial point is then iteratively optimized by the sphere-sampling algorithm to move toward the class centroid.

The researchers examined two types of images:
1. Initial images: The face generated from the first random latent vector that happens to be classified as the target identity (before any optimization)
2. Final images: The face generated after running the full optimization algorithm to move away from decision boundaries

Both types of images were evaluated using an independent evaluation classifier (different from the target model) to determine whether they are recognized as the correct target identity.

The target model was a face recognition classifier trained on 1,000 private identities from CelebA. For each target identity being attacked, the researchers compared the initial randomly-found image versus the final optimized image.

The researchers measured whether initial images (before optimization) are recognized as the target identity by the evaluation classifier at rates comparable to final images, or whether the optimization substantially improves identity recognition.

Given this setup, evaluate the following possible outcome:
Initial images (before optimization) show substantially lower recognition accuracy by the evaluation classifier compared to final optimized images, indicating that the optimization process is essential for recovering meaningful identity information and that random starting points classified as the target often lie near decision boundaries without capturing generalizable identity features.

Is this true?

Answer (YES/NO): YES